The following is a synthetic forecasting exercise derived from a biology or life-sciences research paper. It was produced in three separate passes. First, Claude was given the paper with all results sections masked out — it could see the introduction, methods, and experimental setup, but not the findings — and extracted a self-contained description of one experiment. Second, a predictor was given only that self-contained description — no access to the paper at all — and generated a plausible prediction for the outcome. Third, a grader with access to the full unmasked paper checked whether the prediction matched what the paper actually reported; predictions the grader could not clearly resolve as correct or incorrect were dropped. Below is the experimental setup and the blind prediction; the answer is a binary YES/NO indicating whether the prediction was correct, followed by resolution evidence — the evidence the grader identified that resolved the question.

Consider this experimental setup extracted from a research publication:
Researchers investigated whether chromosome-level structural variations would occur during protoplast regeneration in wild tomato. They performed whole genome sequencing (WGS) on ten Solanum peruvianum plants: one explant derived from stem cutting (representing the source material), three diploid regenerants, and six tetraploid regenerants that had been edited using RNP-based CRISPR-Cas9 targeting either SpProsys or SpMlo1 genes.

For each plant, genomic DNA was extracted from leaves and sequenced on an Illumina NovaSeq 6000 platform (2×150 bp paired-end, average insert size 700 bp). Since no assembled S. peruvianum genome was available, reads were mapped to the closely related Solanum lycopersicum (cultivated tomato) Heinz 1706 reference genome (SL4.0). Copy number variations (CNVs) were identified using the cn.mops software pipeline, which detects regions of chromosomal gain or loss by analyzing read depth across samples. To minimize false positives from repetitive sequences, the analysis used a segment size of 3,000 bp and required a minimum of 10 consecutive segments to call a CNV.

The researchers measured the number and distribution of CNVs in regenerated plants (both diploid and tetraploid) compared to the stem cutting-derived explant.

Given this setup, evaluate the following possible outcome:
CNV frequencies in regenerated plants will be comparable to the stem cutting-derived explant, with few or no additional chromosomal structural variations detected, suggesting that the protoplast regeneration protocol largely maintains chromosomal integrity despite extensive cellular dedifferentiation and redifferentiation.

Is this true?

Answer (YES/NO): YES